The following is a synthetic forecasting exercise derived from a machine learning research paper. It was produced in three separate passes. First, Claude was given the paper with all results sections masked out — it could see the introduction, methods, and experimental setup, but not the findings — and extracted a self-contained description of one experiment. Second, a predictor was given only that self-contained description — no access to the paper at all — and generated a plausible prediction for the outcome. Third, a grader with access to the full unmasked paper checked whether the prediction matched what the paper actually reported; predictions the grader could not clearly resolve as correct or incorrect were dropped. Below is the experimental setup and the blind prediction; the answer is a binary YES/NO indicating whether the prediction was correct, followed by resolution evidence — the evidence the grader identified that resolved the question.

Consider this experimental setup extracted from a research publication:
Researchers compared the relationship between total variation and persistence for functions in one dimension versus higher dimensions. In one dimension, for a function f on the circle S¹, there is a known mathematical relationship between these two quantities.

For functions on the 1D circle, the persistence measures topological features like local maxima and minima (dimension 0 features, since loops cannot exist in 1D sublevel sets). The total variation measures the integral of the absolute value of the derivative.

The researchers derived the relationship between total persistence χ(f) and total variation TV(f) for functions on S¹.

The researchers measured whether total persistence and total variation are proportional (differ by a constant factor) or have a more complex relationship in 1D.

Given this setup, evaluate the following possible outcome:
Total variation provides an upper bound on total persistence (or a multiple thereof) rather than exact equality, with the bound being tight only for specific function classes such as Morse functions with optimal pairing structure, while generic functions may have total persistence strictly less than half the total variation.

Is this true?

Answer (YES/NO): NO